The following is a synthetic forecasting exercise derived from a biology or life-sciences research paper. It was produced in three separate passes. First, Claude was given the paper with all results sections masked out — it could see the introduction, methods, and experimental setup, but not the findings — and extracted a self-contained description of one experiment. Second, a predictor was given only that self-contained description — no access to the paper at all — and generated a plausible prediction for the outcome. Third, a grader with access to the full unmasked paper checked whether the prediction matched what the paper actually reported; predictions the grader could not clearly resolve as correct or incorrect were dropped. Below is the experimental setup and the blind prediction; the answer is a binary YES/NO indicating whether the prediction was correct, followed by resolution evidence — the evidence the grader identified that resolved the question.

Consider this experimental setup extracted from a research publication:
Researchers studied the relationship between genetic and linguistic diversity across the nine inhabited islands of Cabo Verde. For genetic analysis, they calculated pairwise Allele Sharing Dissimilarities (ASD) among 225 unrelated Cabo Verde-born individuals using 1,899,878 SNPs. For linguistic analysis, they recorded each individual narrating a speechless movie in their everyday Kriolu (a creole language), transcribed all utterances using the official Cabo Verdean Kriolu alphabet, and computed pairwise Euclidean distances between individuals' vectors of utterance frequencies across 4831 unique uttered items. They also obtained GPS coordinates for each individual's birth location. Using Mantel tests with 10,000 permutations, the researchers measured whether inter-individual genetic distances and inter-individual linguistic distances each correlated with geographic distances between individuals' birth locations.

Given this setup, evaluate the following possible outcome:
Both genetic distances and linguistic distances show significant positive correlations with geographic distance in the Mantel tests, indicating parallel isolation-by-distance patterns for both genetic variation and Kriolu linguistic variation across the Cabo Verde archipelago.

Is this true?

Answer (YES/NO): YES